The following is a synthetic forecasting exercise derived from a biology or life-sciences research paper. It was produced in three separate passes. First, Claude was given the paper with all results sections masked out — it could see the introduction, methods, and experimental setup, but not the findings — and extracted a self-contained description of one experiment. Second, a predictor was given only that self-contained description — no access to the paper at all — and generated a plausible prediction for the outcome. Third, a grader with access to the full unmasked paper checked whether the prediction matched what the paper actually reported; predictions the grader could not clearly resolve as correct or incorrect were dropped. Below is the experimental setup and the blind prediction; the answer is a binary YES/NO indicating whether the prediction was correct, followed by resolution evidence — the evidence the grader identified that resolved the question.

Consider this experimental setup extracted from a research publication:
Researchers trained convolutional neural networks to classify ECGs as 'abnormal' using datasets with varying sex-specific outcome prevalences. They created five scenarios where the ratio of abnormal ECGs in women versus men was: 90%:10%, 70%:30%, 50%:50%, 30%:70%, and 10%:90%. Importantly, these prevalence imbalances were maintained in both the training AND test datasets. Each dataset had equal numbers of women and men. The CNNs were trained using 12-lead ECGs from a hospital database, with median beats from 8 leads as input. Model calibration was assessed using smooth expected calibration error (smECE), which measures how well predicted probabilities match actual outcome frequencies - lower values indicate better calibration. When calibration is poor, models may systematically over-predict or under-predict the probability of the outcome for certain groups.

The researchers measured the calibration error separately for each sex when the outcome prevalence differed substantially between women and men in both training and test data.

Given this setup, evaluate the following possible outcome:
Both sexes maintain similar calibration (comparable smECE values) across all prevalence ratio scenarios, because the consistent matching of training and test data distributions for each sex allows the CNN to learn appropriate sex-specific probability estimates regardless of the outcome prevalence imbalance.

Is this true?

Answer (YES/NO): NO